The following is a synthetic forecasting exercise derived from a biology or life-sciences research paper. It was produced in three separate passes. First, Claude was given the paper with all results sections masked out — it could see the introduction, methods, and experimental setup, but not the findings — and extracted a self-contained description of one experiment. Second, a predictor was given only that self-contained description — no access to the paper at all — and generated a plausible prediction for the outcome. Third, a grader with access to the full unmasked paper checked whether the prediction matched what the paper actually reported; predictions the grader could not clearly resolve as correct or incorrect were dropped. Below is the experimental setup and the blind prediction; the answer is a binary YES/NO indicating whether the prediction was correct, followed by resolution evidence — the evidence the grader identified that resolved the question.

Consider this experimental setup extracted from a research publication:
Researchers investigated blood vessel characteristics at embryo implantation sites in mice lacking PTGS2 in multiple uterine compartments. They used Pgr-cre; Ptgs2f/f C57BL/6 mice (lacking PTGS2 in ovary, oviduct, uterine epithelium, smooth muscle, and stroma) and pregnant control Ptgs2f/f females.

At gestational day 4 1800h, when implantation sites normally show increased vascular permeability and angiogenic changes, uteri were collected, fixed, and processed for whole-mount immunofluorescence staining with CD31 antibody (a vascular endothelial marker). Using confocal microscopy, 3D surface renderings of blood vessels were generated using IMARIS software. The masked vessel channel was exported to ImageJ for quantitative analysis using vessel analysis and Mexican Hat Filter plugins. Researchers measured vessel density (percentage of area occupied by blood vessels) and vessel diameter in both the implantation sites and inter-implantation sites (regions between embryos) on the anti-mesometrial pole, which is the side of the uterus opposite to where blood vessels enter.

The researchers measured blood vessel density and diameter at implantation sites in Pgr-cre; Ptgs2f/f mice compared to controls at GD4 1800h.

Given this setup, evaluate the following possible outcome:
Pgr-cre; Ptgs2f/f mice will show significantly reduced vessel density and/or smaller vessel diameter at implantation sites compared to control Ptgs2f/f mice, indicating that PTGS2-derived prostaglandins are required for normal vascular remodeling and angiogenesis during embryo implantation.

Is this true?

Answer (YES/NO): YES